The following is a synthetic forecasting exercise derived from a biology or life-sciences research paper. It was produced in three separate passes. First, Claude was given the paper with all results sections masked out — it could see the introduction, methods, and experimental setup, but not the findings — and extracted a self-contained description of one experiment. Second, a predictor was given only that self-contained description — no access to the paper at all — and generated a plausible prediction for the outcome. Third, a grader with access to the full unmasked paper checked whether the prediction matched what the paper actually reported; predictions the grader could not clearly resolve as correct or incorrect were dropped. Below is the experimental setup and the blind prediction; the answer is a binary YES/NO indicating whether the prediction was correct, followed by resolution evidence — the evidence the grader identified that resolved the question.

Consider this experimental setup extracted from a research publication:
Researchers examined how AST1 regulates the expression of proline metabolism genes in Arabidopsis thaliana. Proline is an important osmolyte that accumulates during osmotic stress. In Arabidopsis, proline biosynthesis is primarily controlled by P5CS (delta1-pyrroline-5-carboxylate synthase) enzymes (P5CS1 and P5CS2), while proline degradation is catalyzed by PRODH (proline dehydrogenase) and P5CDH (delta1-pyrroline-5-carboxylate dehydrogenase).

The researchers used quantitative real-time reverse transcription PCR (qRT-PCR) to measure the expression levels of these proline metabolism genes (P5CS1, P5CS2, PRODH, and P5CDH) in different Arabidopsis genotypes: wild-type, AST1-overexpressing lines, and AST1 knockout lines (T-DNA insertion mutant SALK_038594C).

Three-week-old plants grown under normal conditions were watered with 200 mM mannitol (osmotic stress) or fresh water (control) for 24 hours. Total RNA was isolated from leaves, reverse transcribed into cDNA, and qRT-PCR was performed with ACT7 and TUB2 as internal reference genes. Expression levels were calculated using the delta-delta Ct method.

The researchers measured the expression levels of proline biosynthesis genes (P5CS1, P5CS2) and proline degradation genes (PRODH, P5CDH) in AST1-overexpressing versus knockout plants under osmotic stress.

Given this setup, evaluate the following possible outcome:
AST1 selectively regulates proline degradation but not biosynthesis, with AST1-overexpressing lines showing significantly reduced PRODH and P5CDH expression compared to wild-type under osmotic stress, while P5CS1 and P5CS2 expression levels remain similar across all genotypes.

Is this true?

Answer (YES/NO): NO